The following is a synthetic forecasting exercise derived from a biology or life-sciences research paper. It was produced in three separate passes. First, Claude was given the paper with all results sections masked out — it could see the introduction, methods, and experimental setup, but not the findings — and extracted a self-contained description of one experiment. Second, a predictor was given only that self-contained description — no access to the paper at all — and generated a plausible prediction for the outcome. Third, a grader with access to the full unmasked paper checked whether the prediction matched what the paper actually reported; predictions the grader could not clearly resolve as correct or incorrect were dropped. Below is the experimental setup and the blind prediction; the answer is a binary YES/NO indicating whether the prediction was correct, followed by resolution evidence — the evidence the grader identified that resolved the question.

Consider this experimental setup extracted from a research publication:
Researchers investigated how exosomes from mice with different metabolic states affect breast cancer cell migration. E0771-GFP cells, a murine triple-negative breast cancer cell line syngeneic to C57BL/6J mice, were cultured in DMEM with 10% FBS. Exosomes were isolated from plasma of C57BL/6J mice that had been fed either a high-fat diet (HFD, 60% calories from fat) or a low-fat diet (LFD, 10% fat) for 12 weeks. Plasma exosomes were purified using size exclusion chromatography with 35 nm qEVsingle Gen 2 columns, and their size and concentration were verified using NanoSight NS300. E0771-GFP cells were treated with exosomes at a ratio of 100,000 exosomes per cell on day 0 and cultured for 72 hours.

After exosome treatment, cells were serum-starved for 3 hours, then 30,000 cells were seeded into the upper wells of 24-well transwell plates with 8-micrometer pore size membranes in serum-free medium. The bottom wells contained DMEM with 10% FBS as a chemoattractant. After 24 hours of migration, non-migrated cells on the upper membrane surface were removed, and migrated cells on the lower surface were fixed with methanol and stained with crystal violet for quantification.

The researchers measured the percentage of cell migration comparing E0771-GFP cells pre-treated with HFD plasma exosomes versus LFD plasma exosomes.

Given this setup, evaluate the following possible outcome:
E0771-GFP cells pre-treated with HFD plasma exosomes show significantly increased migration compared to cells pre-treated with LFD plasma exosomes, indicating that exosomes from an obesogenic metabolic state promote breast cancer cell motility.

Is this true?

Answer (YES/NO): YES